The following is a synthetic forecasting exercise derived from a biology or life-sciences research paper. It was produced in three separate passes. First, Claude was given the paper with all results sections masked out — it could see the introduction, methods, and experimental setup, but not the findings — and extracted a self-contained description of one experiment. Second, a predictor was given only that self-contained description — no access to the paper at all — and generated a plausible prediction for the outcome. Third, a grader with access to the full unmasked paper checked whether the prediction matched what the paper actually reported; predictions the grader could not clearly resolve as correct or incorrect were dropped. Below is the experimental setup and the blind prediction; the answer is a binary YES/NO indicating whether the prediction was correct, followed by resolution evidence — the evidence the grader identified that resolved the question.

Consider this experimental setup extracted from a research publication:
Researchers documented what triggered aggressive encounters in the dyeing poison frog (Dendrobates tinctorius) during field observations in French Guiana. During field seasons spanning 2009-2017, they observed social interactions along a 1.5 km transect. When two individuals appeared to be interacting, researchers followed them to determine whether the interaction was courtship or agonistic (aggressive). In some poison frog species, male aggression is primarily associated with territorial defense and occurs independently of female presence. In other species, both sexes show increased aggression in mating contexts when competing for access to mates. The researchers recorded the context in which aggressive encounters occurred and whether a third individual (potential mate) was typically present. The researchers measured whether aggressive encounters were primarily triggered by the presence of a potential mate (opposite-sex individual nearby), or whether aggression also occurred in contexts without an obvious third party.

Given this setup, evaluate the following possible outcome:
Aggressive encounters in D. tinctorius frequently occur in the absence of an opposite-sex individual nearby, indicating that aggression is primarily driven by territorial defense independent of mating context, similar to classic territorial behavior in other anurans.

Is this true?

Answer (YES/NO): NO